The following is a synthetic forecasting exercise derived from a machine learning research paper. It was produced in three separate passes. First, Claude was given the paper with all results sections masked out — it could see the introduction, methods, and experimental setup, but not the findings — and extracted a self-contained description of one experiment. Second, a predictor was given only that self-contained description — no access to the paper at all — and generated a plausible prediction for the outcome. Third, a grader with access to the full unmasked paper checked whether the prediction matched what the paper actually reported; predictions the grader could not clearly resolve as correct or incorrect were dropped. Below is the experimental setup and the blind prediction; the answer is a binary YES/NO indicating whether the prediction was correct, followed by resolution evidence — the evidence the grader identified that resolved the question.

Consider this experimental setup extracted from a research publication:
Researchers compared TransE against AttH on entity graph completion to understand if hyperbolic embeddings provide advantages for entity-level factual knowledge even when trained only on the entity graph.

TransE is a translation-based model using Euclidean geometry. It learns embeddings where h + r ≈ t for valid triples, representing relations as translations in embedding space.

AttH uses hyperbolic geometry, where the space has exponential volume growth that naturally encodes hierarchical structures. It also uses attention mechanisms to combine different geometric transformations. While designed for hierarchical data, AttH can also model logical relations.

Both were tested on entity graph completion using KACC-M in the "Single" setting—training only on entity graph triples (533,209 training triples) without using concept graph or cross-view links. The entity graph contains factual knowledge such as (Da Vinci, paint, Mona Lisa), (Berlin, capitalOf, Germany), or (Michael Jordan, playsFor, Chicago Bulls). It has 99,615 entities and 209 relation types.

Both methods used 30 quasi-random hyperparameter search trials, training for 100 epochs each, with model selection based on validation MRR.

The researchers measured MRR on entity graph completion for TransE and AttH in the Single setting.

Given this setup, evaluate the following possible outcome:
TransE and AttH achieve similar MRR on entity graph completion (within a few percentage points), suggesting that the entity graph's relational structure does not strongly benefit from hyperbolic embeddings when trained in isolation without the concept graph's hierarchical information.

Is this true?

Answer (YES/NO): NO